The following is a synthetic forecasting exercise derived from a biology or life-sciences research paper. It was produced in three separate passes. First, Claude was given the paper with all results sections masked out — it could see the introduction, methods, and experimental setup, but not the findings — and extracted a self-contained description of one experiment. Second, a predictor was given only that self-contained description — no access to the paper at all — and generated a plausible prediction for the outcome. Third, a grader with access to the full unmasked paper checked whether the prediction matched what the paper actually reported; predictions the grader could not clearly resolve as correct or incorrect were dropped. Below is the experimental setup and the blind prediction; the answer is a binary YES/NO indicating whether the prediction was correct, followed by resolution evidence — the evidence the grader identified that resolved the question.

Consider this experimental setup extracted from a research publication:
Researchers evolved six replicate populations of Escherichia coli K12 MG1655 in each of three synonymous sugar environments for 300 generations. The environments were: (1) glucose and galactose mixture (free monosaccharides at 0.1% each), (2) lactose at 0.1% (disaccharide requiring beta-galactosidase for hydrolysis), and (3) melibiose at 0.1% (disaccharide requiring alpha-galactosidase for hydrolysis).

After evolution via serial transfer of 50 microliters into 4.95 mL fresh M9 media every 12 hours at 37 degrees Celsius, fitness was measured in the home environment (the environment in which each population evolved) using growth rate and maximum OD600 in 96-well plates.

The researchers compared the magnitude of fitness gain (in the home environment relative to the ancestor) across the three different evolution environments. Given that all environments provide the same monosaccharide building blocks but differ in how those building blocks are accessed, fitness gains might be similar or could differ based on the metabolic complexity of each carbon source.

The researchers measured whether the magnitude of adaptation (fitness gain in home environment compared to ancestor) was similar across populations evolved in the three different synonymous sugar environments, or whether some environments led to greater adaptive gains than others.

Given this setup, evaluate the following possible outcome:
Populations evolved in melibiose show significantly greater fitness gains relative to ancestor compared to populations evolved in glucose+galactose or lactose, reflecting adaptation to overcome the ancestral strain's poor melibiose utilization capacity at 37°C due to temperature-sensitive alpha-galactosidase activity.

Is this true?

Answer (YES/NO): NO